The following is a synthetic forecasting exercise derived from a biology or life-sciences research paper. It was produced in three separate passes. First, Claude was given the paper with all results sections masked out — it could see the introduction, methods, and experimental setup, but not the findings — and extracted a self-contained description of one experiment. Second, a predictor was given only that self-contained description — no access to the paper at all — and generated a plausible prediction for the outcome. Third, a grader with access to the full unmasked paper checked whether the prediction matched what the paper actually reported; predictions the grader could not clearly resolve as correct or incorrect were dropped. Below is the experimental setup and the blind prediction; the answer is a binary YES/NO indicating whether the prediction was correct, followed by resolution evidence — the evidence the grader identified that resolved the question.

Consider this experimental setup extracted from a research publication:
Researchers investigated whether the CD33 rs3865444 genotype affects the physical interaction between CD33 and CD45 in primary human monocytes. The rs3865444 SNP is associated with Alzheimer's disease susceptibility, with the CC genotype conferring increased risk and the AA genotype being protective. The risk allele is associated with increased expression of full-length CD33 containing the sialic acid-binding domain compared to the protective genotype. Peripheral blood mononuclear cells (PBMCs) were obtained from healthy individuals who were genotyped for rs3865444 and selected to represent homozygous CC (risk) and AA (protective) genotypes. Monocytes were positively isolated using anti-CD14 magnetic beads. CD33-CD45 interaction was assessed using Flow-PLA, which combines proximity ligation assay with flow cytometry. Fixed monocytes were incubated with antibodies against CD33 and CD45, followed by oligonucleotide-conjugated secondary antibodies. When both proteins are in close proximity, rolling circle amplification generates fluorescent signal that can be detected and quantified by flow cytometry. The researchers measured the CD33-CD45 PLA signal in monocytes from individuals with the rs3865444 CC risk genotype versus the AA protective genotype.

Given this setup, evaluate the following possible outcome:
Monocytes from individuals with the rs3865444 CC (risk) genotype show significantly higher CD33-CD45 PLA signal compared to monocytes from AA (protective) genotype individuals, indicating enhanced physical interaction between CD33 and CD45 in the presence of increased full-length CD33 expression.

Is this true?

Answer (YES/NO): YES